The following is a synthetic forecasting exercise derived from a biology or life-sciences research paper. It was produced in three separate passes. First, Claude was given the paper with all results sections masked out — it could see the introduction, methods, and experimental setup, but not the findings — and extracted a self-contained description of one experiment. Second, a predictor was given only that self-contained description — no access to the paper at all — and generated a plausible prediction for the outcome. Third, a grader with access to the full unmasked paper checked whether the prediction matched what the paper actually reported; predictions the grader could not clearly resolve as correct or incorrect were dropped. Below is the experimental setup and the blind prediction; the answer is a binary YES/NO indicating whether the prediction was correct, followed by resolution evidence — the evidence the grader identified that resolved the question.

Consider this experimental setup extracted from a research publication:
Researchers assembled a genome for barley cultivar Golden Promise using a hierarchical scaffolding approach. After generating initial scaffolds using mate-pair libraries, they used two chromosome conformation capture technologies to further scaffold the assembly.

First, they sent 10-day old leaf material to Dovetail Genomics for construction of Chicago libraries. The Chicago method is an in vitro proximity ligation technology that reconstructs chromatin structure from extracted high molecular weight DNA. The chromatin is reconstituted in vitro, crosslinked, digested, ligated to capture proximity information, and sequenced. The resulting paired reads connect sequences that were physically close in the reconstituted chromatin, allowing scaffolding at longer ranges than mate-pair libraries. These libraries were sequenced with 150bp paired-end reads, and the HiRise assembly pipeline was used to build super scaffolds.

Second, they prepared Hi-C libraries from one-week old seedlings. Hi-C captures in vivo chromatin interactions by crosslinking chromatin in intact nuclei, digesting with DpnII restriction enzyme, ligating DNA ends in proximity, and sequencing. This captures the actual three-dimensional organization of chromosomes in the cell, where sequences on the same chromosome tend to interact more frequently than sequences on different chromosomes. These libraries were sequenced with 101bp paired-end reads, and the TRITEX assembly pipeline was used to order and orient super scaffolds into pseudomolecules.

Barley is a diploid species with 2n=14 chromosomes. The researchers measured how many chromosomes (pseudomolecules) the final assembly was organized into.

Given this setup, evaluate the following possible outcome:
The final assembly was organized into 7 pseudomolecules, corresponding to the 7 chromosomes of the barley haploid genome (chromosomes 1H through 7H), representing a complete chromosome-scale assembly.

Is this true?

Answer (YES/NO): NO